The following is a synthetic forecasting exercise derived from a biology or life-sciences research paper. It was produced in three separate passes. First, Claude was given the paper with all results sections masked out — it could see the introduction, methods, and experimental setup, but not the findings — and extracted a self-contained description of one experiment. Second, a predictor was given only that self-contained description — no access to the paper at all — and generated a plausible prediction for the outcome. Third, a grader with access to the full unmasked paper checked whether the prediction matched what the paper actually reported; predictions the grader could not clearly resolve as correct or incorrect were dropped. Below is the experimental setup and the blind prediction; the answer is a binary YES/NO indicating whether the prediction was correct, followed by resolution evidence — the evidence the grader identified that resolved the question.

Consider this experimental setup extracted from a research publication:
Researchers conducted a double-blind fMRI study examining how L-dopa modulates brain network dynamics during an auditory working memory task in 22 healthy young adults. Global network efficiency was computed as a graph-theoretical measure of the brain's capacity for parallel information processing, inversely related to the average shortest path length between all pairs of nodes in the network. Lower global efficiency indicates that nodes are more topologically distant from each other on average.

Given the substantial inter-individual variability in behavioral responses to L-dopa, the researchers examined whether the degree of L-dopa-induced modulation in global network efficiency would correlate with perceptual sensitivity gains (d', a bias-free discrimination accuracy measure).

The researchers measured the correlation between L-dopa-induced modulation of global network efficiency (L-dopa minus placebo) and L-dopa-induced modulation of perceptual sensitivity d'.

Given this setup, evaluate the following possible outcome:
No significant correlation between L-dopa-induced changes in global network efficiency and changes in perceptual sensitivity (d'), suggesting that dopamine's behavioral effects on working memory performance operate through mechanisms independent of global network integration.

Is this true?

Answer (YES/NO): NO